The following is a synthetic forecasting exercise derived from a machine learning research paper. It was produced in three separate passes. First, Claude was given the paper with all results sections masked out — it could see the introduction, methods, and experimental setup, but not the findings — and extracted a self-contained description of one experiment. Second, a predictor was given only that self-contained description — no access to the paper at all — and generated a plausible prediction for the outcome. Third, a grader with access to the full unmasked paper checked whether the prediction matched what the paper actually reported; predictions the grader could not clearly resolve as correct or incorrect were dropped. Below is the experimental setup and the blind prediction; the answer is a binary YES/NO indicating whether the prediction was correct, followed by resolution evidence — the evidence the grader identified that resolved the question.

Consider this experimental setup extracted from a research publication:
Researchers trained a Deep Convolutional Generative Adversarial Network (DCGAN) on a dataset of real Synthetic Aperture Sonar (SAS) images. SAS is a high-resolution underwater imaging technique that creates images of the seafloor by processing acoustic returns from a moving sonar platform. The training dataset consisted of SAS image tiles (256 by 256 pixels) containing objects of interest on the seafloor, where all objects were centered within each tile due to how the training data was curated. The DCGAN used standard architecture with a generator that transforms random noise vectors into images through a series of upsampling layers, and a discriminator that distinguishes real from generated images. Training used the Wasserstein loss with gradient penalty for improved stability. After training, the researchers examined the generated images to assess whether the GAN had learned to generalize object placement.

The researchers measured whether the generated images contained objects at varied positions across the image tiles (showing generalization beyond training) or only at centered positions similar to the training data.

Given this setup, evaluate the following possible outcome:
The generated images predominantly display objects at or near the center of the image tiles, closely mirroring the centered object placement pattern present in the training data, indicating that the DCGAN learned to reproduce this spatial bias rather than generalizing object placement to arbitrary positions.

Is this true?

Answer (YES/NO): YES